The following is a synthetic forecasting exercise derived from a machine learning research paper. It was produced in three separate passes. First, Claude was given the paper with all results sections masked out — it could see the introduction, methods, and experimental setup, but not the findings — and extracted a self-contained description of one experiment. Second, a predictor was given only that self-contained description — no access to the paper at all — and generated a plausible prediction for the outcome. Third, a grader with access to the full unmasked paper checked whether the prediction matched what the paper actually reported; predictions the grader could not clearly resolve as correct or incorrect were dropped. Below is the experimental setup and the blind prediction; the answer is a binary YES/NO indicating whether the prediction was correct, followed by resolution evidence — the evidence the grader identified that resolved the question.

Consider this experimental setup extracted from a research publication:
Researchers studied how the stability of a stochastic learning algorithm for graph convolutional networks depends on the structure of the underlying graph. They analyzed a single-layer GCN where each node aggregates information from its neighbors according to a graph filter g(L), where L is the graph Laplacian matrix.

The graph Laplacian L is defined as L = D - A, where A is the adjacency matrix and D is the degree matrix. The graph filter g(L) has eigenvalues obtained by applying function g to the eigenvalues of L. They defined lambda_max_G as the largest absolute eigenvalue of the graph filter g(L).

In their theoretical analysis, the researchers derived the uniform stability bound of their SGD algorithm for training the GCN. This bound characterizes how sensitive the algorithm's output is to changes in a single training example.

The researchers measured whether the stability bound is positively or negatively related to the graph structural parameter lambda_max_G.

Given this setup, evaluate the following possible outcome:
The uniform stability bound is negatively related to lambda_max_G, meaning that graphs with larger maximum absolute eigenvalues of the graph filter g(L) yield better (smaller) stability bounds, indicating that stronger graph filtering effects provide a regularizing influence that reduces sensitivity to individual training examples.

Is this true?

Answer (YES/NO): NO